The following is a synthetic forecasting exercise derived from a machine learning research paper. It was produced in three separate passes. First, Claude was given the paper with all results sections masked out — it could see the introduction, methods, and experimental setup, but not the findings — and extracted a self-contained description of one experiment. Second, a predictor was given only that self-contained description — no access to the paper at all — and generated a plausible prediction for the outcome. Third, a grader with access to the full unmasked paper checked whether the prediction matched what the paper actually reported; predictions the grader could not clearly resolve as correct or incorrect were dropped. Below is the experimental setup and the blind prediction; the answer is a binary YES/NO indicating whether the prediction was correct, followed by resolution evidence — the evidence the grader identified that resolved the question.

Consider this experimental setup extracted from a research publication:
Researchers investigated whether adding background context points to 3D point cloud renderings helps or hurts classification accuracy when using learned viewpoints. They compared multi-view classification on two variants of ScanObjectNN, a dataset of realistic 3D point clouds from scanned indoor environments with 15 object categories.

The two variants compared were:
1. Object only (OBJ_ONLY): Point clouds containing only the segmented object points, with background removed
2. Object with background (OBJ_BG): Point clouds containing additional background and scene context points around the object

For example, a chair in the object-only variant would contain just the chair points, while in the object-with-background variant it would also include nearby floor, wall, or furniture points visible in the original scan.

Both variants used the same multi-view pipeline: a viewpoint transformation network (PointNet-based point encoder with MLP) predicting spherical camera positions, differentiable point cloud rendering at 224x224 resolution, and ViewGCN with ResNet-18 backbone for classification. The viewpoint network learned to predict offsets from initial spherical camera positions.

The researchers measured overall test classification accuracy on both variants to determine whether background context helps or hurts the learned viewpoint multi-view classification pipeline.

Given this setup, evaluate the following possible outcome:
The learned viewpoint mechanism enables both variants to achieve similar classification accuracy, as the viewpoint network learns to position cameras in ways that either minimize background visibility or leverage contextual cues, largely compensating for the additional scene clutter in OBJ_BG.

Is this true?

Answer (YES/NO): NO